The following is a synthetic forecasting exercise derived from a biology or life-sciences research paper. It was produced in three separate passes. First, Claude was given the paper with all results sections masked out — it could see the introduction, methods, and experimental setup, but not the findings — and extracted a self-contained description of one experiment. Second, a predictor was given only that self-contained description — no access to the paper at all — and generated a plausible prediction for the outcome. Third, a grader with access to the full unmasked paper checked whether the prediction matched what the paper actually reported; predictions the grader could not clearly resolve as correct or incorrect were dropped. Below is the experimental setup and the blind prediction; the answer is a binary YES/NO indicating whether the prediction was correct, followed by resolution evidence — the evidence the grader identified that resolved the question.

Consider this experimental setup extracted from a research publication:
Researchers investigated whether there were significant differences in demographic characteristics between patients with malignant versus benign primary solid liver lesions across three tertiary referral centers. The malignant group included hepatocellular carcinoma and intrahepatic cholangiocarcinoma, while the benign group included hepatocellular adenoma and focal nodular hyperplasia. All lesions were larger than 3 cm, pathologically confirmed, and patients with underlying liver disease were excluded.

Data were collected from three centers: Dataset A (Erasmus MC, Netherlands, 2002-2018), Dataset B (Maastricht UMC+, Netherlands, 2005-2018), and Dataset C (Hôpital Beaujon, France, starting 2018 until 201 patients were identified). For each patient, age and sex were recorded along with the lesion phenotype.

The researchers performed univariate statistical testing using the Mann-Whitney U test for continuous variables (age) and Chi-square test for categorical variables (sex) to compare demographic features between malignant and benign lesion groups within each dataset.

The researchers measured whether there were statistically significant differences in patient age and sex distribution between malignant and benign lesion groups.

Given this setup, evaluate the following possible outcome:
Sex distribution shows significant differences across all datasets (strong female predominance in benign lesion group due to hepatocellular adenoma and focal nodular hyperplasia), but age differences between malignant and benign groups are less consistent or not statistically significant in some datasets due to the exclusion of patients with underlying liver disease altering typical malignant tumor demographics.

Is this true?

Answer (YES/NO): NO